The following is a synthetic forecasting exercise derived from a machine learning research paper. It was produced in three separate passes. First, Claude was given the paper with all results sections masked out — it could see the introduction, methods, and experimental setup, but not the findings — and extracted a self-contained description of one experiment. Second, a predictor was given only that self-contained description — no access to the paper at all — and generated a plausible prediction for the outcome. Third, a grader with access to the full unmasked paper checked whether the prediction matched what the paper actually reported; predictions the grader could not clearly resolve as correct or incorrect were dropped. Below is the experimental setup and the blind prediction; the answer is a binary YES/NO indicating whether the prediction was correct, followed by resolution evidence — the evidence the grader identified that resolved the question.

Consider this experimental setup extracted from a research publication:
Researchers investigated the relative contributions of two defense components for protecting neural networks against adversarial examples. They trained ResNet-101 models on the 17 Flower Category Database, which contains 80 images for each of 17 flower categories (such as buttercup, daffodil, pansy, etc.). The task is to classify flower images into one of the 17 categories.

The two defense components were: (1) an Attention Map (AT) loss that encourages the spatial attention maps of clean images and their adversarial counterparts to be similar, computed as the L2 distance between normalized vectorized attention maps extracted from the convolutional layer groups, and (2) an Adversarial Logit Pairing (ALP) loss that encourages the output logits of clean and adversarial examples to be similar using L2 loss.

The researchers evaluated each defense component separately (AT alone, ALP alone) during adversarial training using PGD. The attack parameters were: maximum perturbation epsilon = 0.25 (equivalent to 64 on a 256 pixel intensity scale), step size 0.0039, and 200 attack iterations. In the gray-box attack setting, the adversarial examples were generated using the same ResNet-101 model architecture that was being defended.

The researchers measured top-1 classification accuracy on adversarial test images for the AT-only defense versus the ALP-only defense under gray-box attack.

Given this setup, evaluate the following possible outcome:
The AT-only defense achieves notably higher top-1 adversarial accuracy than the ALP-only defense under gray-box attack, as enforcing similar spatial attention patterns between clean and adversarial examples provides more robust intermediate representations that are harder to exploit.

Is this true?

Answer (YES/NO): NO